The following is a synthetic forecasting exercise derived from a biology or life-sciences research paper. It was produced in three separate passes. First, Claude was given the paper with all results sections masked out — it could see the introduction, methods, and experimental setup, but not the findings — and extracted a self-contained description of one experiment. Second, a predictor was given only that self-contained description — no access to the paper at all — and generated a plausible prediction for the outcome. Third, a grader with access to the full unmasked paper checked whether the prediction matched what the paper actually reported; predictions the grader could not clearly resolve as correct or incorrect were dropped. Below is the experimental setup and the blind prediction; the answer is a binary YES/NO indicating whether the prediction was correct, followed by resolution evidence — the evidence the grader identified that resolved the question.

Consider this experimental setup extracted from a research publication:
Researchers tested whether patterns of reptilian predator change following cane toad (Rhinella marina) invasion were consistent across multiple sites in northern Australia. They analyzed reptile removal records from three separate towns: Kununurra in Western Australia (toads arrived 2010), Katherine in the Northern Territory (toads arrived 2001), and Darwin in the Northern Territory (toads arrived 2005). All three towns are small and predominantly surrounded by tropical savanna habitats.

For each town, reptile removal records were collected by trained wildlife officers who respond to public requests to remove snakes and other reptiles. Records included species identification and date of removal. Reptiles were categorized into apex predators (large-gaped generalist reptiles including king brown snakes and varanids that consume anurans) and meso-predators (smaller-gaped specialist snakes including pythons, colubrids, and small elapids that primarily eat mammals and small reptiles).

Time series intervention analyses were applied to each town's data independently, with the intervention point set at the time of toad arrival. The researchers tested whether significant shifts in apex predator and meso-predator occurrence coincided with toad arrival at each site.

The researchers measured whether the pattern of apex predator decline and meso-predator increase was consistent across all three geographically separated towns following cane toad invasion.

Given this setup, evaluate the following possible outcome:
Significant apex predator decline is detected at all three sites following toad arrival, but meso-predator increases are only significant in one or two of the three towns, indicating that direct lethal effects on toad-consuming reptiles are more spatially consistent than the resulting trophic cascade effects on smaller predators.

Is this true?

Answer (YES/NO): NO